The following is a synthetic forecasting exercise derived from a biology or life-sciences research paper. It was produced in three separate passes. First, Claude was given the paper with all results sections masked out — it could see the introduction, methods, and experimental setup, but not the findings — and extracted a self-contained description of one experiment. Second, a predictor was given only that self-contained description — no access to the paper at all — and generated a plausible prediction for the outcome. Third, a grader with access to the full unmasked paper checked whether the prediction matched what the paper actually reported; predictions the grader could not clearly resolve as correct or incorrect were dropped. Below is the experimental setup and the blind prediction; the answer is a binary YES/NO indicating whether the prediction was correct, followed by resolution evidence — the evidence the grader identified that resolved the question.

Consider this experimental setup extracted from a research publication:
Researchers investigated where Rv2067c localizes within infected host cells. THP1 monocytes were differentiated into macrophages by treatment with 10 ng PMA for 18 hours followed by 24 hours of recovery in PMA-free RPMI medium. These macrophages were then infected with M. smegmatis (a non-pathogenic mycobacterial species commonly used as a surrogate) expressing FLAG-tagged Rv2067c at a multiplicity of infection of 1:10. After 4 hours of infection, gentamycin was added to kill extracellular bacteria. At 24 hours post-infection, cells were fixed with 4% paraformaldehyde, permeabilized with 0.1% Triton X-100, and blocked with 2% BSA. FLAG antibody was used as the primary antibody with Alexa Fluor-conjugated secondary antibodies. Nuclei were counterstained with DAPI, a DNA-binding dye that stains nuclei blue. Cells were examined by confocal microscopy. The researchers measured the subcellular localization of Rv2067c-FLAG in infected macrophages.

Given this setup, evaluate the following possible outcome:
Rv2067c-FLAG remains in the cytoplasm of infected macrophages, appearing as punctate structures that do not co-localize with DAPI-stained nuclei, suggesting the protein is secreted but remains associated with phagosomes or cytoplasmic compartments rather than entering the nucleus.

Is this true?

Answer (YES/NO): NO